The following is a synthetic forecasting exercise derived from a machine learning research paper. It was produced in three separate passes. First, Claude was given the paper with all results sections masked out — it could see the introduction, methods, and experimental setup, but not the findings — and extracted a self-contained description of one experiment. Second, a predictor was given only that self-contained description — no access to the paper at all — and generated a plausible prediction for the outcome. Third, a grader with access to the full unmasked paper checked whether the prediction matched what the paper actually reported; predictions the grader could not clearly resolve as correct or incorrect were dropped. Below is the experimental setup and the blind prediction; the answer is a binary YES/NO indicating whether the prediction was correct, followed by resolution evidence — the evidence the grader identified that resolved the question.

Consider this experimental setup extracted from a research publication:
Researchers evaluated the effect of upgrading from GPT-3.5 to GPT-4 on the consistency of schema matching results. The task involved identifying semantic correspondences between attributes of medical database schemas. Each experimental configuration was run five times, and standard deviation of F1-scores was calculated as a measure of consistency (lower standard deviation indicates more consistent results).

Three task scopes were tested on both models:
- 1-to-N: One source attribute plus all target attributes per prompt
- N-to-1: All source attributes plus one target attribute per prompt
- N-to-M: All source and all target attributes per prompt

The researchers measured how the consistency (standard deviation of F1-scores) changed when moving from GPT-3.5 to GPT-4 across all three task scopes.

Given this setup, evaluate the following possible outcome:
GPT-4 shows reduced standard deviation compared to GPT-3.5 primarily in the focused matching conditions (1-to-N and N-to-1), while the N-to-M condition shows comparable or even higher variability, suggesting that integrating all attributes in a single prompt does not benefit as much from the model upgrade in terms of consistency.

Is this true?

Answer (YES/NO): NO